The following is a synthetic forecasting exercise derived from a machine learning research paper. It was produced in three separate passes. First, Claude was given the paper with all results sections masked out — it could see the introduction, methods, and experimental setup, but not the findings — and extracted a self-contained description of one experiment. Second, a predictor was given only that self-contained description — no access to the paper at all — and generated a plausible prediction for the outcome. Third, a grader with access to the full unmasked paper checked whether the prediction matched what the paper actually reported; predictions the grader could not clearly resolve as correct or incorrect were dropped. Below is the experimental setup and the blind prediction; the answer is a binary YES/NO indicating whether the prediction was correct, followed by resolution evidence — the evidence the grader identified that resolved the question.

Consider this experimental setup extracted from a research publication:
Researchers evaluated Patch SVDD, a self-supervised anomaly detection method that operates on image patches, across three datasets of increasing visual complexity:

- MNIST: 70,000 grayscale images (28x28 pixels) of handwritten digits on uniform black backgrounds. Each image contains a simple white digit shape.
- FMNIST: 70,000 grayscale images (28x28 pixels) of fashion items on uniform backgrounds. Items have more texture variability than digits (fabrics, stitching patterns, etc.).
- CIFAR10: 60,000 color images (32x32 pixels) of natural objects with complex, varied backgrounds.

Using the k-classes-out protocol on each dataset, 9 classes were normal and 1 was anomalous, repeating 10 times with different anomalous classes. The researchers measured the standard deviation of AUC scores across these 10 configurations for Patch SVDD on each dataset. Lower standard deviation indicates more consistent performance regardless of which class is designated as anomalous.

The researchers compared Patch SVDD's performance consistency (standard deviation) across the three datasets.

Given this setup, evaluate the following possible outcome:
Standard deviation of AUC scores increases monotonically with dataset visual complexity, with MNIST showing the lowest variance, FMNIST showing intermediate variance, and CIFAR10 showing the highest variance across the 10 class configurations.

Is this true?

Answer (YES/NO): NO